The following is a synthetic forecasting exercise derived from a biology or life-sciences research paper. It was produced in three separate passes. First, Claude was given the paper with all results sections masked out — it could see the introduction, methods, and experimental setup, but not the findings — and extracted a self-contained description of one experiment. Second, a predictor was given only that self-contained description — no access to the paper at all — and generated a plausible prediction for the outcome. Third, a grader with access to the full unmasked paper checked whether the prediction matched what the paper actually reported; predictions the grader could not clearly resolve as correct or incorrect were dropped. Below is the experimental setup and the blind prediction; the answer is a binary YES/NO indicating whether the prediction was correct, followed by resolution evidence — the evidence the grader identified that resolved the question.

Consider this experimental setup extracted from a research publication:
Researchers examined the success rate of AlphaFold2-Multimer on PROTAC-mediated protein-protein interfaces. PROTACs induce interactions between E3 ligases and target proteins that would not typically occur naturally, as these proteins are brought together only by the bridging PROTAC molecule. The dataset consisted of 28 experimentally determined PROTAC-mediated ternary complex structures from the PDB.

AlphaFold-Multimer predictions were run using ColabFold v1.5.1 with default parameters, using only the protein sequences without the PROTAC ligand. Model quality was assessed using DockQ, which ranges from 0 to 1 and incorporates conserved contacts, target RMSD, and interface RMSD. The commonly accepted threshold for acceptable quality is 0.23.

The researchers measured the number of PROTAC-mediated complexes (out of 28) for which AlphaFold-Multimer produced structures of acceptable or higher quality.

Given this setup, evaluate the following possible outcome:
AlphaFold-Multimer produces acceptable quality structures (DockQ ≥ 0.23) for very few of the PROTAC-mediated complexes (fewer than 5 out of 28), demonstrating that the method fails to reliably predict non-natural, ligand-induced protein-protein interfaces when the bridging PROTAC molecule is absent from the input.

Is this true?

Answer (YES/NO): NO